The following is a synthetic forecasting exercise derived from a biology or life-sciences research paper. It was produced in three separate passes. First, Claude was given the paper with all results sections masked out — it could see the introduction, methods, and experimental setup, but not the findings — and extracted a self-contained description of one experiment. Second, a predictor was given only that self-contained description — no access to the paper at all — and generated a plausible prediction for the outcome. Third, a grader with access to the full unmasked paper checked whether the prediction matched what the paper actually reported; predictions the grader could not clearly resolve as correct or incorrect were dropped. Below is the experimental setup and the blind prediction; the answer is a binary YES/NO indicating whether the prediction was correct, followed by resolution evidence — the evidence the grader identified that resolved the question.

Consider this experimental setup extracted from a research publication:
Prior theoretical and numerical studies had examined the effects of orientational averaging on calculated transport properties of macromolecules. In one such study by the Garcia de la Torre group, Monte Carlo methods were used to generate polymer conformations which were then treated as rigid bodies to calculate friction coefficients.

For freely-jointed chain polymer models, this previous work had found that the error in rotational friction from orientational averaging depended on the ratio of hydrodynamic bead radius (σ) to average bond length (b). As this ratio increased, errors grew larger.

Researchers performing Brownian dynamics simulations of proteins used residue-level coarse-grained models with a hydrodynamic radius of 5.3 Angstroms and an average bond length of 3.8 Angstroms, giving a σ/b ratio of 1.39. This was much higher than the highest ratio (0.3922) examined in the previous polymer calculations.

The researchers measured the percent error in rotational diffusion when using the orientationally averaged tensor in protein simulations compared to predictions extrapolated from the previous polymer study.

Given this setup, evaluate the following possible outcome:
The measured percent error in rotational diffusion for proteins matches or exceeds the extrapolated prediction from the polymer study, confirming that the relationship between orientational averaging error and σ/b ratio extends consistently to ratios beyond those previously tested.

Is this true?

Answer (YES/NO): YES